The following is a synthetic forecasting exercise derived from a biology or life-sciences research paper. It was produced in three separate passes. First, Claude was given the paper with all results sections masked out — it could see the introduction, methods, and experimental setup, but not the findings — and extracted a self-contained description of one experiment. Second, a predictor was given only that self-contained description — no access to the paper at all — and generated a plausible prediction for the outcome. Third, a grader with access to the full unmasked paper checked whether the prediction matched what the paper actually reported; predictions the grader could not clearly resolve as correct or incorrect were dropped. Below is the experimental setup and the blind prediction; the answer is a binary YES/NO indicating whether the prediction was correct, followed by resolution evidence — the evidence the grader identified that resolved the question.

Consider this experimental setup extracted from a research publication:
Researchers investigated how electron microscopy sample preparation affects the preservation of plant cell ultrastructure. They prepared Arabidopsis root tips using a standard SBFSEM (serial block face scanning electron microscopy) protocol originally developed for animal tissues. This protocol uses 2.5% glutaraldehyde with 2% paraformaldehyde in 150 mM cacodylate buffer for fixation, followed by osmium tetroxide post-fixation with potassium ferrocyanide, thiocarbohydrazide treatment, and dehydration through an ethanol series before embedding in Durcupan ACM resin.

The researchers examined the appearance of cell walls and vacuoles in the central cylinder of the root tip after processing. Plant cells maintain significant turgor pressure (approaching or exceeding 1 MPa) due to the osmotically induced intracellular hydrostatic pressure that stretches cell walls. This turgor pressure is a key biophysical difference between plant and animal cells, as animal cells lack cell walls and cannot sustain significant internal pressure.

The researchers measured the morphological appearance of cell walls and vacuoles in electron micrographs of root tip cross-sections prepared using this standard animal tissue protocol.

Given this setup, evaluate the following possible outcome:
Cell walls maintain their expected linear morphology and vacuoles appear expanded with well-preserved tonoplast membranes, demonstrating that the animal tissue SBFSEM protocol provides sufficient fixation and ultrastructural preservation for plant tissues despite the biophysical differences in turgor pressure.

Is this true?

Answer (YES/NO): NO